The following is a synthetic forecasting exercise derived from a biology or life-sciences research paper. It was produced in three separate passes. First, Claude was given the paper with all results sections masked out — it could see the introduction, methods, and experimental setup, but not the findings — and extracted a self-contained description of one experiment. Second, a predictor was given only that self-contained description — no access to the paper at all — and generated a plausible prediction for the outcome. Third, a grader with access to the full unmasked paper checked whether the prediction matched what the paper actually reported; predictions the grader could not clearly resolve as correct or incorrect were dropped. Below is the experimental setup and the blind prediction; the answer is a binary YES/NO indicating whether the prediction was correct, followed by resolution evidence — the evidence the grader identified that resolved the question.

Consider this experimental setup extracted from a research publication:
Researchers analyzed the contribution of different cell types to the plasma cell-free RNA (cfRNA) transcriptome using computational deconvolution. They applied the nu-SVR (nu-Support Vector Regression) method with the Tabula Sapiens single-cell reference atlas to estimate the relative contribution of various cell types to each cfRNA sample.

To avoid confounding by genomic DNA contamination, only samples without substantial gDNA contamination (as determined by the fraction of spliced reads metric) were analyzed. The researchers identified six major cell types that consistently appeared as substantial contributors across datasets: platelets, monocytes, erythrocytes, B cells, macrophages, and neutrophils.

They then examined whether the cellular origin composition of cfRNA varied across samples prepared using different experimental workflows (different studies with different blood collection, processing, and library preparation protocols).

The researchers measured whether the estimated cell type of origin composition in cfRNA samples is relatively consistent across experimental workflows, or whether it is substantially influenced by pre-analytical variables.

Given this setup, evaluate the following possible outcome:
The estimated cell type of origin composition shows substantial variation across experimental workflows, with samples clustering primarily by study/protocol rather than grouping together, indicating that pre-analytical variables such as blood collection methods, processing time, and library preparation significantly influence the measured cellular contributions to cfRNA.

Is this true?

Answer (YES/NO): YES